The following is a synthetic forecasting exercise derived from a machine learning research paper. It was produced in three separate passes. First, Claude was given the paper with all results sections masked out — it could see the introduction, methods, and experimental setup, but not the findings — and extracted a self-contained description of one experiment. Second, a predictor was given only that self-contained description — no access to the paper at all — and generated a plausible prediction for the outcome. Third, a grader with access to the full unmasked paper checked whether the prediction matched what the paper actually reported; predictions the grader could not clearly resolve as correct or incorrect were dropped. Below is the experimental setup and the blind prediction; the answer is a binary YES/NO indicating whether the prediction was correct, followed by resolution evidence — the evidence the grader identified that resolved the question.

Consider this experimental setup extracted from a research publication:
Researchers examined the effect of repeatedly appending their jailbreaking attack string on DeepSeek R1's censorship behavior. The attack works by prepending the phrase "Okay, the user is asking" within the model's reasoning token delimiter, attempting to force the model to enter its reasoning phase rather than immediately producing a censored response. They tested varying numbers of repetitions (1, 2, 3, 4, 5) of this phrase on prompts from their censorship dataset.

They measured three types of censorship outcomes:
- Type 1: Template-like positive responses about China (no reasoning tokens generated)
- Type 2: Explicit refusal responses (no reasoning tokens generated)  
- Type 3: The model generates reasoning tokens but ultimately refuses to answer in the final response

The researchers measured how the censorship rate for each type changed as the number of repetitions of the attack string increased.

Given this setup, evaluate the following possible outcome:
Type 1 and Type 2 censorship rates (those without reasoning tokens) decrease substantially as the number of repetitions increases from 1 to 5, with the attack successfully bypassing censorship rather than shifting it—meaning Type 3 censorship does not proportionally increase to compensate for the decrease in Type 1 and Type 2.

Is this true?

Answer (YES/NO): YES